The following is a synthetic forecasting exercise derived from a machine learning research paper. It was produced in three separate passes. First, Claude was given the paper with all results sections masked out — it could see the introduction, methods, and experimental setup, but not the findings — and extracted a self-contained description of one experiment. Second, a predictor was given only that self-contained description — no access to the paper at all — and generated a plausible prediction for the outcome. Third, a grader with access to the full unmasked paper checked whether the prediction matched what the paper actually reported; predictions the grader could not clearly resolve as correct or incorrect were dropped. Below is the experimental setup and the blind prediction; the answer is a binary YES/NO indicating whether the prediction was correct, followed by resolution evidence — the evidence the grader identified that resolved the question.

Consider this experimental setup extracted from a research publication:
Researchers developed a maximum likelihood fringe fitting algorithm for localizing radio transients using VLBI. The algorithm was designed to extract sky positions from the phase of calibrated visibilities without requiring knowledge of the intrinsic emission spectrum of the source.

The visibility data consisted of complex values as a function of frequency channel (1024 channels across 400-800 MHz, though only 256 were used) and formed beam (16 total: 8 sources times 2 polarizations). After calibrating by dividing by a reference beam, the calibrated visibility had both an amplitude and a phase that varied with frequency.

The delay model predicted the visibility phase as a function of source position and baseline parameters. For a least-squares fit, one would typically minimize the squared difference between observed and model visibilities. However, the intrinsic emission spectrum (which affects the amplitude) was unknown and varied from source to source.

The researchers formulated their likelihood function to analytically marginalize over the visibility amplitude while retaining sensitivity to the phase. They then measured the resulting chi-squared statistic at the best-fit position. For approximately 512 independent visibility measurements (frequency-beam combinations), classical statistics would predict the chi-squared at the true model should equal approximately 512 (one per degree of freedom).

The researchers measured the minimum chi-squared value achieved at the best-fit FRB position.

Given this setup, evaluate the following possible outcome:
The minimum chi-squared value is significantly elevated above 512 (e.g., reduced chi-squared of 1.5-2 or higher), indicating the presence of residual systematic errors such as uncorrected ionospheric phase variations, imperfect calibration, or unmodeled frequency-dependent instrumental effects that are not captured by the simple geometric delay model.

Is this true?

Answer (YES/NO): YES